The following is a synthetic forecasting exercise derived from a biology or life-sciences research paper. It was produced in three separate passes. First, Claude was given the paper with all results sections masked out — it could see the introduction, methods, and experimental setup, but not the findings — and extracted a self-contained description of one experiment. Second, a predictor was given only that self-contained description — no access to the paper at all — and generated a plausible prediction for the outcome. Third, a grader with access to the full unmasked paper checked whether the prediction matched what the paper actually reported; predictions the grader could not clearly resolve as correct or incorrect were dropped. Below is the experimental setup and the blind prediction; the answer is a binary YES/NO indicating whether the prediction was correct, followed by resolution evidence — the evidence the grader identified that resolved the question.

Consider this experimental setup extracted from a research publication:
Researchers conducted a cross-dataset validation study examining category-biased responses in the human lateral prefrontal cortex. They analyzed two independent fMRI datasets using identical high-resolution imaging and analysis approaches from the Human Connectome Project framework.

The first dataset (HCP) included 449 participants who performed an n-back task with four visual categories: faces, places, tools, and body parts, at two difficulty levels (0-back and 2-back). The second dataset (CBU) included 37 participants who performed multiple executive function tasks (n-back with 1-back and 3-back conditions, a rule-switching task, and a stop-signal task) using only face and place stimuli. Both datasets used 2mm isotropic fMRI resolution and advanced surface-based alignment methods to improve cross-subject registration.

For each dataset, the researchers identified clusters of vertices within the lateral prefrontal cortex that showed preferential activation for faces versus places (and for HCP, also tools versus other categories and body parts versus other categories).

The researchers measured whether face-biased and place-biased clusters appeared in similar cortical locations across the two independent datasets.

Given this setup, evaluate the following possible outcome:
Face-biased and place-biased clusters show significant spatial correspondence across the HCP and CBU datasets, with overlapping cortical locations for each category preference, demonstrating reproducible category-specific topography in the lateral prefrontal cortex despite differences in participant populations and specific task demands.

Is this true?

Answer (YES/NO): YES